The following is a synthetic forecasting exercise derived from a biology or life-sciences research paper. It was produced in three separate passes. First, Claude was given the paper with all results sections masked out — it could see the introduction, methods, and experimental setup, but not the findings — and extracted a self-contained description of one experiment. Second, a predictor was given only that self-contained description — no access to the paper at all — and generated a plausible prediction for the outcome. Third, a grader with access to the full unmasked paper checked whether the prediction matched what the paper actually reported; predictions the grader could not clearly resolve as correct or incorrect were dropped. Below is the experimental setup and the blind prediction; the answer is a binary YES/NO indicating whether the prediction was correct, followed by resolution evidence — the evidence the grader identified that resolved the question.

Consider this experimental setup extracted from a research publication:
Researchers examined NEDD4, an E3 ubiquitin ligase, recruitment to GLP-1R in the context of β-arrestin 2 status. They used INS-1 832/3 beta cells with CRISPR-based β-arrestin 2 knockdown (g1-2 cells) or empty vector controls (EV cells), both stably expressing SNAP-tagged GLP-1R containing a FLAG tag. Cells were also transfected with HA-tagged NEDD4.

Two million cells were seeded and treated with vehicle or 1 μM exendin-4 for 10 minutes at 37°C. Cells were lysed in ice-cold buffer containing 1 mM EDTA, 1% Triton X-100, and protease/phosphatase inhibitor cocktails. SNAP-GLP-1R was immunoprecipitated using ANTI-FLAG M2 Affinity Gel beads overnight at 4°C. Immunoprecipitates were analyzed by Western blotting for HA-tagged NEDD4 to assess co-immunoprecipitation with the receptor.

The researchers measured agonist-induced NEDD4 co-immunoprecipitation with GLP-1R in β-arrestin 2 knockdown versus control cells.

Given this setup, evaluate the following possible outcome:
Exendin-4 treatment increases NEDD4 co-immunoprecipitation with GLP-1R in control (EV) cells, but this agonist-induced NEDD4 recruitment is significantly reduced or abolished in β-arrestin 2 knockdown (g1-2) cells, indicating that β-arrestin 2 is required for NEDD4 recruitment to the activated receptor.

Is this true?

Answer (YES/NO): NO